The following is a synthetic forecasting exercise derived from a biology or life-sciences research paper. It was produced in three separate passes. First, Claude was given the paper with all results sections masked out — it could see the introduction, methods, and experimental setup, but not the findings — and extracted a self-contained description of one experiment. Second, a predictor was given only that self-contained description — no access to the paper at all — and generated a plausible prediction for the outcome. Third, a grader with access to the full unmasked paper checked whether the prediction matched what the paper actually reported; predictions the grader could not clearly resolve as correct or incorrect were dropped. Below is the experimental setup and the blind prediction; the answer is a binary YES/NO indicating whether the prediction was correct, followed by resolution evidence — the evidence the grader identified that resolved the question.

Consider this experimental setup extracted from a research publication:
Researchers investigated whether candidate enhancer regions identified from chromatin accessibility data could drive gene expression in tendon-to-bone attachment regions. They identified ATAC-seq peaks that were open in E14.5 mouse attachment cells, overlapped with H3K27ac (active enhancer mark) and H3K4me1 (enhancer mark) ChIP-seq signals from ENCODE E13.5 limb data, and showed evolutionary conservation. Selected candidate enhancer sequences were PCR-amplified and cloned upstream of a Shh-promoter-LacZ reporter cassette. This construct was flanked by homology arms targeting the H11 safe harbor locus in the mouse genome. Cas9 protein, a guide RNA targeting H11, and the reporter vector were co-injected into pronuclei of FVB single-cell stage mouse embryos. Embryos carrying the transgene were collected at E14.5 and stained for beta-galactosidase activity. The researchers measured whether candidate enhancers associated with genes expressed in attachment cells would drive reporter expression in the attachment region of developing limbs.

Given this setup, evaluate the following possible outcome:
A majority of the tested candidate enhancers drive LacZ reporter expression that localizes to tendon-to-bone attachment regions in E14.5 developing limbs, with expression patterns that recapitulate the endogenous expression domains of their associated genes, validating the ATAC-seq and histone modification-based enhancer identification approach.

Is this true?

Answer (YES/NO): NO